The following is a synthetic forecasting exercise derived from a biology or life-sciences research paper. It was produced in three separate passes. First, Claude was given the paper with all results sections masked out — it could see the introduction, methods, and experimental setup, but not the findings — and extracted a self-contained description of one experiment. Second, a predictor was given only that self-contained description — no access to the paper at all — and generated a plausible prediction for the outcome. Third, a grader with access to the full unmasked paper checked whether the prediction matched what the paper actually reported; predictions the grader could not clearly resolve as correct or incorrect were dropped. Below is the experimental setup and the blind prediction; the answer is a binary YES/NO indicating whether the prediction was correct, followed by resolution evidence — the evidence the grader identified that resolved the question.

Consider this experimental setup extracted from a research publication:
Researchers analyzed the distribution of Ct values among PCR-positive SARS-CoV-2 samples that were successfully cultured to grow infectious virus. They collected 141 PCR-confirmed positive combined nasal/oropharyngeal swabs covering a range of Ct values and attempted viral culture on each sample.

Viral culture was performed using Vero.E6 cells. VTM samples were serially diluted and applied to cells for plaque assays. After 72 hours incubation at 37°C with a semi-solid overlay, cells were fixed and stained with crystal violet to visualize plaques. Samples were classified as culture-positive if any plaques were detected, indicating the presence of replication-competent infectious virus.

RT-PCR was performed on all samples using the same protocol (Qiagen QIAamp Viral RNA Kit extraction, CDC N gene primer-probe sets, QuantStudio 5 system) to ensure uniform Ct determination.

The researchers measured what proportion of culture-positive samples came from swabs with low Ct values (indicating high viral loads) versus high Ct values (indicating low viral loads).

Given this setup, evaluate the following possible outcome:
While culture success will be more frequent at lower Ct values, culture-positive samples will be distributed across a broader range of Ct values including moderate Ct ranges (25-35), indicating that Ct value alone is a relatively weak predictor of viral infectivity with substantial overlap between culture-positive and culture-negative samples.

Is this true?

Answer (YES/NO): NO